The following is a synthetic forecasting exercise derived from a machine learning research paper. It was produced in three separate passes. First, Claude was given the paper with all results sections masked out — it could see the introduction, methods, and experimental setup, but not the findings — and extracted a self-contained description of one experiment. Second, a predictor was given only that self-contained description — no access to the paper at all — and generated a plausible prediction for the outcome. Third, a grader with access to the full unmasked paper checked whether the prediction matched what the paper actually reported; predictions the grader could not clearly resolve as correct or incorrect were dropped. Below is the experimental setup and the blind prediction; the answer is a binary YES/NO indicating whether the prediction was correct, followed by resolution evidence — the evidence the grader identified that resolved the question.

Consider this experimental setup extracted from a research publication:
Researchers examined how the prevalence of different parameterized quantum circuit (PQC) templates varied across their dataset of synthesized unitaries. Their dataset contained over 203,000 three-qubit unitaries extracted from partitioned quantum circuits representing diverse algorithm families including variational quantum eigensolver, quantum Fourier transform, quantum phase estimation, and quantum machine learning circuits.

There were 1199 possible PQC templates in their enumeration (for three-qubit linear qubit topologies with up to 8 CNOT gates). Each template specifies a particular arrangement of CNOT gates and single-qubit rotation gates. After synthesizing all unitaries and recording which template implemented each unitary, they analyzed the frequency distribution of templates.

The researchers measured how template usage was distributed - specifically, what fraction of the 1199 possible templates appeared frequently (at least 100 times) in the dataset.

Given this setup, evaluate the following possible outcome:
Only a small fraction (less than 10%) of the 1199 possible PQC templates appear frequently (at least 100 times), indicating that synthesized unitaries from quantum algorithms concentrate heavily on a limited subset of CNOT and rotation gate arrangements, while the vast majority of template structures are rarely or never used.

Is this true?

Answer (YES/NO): NO